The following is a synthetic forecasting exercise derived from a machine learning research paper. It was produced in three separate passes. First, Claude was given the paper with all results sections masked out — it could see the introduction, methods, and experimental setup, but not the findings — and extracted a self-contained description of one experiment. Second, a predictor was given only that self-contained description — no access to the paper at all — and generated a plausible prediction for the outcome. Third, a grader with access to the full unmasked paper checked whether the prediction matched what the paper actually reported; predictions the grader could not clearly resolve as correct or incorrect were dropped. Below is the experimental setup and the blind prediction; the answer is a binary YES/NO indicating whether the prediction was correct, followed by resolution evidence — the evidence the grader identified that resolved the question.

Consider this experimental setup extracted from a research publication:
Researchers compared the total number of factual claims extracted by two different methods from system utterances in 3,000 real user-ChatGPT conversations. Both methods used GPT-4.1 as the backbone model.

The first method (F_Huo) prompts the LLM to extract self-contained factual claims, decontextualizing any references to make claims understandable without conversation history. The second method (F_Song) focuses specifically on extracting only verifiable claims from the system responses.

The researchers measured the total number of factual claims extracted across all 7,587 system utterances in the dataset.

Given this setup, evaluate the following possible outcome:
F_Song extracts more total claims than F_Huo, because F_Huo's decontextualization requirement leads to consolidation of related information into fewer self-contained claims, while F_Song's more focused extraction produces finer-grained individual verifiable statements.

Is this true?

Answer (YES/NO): YES